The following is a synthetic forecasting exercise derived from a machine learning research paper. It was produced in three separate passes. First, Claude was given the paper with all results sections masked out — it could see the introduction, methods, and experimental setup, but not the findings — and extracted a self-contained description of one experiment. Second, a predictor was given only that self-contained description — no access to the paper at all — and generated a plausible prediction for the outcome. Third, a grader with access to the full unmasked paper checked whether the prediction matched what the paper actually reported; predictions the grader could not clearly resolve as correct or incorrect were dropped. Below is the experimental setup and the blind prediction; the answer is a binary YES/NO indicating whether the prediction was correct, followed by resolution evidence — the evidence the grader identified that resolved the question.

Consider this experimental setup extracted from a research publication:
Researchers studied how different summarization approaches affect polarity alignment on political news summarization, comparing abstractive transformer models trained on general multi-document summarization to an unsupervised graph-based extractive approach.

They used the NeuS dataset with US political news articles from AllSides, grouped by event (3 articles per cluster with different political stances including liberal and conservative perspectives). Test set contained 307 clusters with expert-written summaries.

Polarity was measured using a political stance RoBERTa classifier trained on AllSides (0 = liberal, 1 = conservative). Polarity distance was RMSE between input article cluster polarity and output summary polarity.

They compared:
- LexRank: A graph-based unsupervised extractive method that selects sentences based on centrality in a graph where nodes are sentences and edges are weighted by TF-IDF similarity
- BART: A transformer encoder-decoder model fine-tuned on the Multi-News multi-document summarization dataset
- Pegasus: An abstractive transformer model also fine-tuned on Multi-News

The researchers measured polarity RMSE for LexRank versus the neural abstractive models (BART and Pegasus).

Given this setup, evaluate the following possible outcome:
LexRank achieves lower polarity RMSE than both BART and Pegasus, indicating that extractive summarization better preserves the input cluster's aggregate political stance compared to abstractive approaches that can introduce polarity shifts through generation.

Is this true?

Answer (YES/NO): YES